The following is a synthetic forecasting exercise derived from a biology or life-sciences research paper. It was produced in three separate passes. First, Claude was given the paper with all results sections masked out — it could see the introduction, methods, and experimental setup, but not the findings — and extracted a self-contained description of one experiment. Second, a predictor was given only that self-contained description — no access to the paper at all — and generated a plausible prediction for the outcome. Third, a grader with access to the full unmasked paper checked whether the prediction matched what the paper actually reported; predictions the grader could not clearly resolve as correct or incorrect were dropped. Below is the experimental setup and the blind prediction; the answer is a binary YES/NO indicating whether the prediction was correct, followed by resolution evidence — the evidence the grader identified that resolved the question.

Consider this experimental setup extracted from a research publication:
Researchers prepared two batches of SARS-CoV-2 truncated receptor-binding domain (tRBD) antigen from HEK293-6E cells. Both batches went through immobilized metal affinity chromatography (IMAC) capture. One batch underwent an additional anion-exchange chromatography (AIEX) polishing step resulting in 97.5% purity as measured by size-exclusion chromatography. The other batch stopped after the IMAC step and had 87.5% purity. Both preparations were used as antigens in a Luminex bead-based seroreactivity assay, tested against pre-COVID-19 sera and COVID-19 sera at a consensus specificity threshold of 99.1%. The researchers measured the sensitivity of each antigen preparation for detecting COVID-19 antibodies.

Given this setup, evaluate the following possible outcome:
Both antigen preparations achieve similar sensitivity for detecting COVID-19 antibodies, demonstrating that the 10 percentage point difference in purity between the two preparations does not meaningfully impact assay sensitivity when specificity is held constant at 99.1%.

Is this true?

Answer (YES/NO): NO